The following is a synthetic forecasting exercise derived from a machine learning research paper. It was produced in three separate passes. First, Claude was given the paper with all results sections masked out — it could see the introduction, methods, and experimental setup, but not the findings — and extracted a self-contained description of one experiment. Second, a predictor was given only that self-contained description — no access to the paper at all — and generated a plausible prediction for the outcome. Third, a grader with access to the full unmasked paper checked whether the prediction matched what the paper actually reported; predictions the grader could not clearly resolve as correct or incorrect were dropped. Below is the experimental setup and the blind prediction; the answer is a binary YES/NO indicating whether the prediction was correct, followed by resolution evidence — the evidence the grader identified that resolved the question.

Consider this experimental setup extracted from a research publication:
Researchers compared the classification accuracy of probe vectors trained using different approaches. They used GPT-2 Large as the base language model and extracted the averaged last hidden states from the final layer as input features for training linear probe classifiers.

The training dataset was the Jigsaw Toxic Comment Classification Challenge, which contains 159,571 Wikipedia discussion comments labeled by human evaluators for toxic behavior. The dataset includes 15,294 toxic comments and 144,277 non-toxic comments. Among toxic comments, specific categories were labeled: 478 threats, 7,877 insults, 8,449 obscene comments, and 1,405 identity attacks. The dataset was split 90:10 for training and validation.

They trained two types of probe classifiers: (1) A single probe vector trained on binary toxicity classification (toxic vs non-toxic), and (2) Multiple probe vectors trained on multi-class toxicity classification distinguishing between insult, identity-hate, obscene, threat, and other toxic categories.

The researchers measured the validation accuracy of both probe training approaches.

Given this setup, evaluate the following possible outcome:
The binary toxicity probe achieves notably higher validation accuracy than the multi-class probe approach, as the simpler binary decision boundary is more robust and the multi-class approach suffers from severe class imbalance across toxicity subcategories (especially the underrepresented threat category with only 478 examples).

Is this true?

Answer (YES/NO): YES